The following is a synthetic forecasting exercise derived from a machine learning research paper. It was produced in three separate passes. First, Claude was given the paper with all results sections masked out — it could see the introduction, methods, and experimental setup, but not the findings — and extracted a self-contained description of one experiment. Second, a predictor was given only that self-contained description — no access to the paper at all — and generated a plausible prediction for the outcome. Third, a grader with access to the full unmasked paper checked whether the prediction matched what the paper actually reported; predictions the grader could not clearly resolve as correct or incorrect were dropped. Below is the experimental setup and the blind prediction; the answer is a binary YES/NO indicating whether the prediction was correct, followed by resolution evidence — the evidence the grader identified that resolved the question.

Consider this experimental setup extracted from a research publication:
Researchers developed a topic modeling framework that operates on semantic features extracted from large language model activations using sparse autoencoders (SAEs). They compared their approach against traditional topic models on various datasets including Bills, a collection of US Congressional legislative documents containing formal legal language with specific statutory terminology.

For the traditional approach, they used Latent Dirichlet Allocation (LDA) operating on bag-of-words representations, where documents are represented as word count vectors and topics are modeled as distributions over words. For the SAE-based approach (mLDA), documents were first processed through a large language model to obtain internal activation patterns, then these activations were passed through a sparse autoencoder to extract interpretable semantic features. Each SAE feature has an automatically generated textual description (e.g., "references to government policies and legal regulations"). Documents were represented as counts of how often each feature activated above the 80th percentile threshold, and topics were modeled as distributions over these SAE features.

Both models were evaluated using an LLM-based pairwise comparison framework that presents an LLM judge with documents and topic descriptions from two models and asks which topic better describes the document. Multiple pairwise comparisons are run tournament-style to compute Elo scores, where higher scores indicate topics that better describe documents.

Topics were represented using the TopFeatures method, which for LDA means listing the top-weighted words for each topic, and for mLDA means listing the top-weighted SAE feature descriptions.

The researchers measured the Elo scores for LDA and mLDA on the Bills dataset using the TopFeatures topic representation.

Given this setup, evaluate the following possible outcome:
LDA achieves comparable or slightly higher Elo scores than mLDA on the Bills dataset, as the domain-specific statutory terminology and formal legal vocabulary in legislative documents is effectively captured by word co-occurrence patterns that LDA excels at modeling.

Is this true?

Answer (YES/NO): NO